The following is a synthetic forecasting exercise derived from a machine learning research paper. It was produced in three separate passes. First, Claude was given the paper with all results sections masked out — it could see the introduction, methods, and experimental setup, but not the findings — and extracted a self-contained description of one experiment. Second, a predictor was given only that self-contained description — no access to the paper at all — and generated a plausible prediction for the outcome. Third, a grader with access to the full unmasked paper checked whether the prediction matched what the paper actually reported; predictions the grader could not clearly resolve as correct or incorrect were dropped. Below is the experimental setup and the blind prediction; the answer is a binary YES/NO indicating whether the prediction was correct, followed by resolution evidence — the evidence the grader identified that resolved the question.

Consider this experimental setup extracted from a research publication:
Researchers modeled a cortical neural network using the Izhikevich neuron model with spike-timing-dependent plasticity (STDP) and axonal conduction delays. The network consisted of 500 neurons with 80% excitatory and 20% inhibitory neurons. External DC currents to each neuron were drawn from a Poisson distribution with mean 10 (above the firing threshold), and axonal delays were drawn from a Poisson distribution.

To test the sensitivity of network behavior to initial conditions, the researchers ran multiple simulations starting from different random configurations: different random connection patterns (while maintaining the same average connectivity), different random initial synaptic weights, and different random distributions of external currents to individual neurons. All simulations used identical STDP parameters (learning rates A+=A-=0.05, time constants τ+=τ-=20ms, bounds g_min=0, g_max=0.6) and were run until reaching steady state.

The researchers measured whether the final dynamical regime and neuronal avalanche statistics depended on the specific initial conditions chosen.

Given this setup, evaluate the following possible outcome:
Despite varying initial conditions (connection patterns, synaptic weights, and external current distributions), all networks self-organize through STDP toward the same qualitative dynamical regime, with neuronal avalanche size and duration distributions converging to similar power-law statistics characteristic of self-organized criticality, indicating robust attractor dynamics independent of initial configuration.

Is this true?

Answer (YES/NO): YES